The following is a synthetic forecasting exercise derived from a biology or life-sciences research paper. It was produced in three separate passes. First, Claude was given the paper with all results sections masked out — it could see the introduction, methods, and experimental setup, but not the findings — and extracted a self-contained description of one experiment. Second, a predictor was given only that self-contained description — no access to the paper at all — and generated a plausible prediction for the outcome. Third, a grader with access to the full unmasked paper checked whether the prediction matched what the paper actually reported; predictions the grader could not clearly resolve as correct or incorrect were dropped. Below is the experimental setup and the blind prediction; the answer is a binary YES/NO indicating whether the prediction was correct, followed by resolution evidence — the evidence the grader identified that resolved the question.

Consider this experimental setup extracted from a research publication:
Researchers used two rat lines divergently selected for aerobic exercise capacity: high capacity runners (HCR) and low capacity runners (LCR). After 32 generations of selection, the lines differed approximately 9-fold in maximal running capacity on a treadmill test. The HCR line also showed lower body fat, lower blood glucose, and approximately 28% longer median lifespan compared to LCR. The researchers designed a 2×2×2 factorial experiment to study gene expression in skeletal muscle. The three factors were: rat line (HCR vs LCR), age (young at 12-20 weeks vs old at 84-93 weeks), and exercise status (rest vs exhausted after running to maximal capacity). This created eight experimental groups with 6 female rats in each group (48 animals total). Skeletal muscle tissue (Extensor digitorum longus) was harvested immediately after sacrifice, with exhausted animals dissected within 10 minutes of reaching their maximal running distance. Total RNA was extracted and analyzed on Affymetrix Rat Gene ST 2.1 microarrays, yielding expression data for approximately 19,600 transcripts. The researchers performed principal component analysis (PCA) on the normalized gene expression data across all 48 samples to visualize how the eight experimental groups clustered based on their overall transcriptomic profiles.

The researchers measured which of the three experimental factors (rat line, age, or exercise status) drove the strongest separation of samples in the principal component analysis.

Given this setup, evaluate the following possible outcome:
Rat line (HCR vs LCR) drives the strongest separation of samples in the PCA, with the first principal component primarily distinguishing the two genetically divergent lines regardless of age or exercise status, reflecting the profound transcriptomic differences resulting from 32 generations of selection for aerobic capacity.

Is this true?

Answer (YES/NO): NO